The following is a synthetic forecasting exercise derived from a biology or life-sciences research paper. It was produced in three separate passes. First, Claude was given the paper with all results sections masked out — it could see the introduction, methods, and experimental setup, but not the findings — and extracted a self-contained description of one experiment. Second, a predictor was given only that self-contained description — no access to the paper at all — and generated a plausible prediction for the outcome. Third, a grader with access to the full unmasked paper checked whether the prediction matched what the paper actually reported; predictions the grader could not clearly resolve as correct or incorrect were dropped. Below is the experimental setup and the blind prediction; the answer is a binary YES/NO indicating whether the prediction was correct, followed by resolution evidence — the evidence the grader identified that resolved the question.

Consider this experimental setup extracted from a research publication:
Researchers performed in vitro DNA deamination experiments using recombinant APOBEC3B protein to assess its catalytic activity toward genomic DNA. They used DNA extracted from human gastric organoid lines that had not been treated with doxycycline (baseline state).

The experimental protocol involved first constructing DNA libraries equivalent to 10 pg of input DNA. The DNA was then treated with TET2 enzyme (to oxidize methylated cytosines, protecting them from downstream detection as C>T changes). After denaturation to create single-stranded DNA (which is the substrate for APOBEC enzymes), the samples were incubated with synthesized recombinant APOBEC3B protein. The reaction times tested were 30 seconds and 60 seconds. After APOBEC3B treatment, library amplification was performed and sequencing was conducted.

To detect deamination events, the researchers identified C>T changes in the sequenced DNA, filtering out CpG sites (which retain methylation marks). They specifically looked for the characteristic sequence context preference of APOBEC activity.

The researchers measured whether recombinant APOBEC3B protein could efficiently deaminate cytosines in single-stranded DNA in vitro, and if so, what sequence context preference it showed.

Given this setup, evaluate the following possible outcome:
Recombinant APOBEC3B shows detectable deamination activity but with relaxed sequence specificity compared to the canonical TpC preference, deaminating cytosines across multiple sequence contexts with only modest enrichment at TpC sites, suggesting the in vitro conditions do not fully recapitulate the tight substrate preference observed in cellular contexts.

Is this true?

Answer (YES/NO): NO